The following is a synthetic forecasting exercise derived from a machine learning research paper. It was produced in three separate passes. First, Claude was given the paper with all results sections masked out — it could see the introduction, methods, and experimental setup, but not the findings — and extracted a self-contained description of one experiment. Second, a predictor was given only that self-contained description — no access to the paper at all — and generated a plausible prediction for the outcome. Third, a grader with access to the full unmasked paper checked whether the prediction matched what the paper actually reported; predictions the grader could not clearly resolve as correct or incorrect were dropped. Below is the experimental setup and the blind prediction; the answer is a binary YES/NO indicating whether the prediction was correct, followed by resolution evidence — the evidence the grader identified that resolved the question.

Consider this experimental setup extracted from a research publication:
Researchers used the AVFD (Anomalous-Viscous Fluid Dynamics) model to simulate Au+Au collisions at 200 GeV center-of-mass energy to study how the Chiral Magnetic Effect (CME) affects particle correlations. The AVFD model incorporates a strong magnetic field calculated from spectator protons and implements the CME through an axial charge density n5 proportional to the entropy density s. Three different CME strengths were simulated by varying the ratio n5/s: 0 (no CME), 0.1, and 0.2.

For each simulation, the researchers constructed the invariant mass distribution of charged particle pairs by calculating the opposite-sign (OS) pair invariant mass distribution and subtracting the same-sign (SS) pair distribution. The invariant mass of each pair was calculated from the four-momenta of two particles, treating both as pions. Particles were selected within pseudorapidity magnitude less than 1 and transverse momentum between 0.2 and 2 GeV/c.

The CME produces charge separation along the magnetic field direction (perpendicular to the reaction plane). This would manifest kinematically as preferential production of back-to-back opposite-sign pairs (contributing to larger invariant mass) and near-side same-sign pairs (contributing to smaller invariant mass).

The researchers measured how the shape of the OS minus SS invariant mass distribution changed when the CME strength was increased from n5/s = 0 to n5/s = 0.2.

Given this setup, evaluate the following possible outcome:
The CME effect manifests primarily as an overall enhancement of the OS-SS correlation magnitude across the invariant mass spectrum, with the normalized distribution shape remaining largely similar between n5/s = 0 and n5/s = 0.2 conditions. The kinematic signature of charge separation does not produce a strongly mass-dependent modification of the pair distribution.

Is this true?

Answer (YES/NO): NO